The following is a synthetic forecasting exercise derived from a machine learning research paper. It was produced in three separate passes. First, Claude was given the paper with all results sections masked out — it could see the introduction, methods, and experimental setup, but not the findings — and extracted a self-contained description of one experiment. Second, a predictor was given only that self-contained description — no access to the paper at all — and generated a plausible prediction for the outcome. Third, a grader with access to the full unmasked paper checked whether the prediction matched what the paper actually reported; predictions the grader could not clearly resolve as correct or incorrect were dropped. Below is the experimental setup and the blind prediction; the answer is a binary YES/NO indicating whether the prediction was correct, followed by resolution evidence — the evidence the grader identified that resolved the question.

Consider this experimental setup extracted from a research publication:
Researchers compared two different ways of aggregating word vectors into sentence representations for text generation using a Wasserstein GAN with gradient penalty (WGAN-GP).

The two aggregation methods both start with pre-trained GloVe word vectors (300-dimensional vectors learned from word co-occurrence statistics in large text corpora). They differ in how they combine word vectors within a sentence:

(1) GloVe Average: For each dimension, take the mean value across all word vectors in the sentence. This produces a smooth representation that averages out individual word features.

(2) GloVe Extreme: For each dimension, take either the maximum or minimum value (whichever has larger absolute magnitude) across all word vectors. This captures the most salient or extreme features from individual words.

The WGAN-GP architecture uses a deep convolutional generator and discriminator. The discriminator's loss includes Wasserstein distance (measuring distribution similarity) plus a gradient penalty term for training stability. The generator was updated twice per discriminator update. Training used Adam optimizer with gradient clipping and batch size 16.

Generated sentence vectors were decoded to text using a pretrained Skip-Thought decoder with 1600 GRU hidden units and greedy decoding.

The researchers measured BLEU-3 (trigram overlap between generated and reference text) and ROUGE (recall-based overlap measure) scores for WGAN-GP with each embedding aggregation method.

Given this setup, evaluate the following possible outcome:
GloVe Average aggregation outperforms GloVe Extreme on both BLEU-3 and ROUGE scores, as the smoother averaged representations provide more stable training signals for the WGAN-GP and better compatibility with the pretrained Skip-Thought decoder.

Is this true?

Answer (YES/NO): YES